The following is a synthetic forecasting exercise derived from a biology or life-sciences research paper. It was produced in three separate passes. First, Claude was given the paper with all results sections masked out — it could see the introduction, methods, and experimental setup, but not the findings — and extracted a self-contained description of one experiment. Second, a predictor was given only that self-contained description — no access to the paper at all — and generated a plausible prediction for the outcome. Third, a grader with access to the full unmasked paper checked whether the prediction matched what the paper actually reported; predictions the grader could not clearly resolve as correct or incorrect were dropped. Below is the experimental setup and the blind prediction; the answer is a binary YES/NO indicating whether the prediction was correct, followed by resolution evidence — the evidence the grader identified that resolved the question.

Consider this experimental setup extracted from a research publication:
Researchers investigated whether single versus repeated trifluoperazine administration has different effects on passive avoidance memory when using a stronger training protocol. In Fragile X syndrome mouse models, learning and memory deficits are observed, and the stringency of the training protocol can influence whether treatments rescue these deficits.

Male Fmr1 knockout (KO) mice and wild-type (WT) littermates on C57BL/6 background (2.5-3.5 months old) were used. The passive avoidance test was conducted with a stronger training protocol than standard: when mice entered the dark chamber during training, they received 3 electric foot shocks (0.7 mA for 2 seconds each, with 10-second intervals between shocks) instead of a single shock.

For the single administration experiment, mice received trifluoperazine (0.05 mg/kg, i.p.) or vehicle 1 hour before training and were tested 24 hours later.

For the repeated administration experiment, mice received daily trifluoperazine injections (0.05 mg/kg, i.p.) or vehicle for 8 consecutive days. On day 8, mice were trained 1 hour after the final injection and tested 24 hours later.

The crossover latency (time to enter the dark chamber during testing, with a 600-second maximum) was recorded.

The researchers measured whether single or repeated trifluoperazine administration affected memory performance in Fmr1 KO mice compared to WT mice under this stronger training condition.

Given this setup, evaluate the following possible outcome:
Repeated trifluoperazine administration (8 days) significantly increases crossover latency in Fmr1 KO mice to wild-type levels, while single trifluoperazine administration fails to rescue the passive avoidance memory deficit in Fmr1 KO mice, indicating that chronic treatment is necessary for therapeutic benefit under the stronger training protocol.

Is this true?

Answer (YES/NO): NO